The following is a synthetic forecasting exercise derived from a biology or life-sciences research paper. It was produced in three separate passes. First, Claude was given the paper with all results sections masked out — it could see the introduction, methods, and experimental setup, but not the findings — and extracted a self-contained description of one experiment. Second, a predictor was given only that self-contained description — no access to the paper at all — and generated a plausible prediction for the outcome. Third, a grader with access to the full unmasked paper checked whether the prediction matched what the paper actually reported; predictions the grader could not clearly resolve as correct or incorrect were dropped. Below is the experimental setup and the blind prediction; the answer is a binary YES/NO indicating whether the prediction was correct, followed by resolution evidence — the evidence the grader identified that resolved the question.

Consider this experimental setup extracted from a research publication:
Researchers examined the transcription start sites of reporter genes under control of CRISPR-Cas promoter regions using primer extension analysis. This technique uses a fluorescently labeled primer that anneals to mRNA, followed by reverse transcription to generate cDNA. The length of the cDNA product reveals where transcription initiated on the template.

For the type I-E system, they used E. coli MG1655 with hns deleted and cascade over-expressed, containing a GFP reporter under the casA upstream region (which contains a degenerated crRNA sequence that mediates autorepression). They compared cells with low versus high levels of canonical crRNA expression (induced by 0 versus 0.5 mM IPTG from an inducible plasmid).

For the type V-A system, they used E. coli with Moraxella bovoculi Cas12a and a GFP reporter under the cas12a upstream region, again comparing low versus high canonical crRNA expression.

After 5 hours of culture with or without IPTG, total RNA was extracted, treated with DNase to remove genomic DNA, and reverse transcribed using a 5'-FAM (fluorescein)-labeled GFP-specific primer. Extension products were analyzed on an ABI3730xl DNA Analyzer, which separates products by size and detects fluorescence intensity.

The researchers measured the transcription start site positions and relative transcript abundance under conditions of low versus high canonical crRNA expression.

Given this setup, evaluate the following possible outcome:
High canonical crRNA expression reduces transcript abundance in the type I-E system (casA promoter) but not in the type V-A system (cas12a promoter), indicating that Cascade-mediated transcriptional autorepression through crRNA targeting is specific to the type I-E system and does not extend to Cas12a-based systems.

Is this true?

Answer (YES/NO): NO